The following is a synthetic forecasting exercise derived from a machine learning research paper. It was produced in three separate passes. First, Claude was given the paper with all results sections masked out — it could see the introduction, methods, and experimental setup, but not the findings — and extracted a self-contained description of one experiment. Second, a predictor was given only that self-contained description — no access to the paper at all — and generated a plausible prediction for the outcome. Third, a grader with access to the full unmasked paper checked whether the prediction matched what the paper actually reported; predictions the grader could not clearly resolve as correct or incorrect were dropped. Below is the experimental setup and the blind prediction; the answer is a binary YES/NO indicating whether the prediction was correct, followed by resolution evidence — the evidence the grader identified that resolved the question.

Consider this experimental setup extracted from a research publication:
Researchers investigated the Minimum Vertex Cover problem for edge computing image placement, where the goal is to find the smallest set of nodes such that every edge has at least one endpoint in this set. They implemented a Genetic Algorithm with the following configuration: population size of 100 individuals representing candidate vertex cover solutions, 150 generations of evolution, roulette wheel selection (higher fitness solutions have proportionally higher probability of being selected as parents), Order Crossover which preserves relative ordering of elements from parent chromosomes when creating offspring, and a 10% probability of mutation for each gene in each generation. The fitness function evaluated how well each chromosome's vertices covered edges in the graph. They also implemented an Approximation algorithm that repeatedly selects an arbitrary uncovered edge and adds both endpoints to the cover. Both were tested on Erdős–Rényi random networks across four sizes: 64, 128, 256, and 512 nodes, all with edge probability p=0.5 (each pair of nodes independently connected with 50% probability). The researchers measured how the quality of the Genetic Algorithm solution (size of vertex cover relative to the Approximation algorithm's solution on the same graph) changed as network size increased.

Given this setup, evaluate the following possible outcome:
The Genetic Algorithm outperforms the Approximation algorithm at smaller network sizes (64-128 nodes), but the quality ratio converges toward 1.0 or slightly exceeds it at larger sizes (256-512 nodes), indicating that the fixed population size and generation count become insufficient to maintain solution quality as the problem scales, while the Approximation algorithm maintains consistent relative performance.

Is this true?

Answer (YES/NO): NO